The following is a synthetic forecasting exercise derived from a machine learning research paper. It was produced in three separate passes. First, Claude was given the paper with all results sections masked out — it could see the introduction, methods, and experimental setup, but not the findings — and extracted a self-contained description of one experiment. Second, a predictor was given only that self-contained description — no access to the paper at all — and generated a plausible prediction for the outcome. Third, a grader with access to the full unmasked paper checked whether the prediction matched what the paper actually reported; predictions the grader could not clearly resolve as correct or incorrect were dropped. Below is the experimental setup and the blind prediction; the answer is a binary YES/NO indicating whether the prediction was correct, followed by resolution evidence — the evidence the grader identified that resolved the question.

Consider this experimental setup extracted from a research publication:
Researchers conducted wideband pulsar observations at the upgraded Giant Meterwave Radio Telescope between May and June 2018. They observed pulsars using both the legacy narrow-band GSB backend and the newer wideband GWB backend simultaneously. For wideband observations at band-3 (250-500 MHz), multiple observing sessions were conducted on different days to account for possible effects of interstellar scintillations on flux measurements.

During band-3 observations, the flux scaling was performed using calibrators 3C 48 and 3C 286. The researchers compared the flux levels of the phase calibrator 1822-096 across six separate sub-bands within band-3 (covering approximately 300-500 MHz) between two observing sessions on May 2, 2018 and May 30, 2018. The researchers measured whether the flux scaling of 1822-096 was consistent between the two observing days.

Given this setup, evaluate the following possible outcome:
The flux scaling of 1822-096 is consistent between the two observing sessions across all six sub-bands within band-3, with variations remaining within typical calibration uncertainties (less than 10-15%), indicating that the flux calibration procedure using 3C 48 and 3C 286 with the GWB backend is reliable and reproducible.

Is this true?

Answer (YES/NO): NO